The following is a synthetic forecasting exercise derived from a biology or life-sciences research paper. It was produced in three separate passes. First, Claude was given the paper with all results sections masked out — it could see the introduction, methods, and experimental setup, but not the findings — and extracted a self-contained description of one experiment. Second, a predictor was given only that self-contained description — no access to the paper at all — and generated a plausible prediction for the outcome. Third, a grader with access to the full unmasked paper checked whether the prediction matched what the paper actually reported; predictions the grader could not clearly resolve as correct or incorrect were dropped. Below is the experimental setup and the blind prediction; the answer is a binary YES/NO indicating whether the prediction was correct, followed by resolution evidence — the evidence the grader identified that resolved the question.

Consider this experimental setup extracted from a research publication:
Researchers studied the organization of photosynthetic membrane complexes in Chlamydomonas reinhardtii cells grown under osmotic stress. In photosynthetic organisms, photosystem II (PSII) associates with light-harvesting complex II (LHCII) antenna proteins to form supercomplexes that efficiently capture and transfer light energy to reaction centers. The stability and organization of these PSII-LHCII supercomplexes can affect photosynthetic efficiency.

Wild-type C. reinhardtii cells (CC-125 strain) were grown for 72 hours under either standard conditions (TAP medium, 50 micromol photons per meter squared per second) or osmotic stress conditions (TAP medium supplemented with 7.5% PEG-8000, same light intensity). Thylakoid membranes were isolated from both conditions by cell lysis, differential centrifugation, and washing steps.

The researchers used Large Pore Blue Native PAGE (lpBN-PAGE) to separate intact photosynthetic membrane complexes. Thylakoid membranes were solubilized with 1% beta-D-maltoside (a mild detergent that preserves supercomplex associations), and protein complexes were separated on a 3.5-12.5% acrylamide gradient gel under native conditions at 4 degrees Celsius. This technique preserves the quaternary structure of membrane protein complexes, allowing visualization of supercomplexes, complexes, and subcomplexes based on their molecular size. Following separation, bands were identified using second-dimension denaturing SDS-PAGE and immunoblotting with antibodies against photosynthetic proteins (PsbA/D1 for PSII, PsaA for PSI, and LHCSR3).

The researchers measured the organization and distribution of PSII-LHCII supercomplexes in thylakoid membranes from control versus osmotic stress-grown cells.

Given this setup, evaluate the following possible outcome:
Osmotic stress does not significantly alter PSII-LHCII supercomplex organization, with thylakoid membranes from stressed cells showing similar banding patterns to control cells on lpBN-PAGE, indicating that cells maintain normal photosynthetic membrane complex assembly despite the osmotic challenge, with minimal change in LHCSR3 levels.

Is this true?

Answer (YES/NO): NO